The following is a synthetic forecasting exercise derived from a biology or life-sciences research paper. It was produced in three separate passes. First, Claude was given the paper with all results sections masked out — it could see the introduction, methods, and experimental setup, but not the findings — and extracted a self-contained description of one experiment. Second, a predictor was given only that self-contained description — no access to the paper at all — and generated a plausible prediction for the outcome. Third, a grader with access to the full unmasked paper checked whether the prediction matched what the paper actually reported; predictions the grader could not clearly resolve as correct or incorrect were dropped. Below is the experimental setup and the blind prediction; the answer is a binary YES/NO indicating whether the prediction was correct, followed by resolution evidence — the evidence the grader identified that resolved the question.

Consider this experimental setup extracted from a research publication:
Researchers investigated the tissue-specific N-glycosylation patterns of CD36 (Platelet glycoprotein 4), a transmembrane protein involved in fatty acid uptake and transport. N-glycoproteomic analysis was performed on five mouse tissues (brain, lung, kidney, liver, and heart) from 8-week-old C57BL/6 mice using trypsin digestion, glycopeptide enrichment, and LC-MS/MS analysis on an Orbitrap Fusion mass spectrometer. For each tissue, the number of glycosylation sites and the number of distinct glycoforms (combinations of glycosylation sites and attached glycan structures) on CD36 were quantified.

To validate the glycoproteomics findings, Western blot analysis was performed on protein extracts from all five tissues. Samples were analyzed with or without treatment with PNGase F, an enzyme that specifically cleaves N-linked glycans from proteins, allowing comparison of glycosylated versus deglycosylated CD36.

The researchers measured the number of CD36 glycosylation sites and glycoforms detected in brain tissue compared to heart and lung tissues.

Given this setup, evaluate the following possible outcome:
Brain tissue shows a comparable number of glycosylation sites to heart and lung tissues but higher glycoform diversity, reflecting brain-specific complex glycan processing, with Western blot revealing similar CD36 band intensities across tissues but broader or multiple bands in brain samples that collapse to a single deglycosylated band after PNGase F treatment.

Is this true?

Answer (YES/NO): NO